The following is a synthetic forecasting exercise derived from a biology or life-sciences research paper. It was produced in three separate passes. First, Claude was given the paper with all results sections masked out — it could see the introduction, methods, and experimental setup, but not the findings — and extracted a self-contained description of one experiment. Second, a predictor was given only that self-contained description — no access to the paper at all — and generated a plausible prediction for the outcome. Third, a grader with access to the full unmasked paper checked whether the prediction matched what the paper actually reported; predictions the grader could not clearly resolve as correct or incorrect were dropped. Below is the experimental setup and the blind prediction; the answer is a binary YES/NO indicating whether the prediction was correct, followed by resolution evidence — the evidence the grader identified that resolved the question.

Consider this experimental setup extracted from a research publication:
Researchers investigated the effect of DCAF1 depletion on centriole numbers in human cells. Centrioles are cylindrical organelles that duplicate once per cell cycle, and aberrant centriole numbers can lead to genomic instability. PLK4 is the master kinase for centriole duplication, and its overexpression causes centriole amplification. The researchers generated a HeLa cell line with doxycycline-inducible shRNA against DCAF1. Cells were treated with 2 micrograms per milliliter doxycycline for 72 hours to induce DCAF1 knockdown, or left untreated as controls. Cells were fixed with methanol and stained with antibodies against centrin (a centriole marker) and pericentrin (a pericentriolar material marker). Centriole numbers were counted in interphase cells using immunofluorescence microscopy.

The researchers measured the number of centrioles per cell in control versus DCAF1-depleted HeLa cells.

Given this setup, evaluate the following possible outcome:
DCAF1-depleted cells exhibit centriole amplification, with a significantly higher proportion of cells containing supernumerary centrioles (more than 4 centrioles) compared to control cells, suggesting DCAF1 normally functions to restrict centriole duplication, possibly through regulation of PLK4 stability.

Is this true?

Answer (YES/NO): YES